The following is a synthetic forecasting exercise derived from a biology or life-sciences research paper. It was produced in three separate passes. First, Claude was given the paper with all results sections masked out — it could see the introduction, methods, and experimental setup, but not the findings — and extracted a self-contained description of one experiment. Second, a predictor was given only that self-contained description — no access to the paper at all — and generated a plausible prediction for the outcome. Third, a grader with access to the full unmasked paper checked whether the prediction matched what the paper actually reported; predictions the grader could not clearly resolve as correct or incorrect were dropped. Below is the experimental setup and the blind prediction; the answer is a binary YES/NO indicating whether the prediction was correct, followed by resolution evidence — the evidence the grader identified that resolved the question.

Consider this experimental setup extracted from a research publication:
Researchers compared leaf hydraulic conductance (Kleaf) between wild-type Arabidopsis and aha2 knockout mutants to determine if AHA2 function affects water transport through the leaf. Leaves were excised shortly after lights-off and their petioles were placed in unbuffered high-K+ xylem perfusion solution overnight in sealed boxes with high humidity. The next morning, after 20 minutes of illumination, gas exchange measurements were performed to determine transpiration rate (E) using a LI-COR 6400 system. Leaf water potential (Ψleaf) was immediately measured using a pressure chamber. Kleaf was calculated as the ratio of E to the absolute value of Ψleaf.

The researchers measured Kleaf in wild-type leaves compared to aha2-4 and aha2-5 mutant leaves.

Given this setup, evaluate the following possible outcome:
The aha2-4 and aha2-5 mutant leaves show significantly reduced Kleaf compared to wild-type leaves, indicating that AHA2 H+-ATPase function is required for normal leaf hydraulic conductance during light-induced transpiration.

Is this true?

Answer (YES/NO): YES